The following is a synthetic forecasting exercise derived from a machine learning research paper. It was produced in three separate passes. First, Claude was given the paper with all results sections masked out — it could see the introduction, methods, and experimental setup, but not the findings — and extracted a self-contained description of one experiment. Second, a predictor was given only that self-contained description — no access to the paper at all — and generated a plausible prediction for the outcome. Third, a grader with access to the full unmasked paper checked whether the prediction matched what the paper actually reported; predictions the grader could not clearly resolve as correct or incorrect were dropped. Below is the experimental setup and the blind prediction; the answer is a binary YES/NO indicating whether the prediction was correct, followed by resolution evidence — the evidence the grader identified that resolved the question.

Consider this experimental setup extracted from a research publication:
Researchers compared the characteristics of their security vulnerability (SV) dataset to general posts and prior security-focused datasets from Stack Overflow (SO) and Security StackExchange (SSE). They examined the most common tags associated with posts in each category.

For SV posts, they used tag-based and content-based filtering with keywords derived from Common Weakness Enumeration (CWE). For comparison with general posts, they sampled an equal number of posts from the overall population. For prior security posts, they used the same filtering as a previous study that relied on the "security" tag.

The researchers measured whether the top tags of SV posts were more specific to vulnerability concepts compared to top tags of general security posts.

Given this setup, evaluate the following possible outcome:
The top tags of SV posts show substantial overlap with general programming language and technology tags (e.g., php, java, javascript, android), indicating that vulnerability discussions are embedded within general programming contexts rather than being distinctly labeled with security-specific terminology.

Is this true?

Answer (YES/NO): NO